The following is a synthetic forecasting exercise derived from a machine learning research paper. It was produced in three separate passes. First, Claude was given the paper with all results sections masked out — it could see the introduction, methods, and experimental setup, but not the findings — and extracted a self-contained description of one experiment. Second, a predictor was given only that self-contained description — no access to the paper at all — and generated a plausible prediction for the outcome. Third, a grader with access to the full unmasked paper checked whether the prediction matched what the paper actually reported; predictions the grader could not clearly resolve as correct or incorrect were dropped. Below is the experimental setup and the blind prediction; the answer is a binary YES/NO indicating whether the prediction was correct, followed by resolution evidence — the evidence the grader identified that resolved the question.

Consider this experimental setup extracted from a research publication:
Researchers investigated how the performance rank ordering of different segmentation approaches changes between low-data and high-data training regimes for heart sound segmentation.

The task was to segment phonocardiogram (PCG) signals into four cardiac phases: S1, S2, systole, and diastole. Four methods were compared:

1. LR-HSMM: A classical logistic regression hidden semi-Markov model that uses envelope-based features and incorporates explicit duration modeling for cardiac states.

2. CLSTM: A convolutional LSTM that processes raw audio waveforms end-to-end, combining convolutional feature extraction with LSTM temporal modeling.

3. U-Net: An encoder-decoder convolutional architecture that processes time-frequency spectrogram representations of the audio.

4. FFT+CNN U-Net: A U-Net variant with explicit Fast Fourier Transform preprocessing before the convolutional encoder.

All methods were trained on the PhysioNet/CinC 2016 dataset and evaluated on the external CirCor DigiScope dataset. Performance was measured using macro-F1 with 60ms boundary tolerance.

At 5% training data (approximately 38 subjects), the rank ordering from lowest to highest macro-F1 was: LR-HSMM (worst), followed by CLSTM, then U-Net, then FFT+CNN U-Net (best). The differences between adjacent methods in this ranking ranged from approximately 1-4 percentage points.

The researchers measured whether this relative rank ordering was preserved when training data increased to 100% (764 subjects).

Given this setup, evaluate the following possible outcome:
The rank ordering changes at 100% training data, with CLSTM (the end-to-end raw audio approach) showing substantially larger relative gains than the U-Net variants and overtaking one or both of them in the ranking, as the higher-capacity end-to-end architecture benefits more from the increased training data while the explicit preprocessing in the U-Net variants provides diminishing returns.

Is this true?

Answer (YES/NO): NO